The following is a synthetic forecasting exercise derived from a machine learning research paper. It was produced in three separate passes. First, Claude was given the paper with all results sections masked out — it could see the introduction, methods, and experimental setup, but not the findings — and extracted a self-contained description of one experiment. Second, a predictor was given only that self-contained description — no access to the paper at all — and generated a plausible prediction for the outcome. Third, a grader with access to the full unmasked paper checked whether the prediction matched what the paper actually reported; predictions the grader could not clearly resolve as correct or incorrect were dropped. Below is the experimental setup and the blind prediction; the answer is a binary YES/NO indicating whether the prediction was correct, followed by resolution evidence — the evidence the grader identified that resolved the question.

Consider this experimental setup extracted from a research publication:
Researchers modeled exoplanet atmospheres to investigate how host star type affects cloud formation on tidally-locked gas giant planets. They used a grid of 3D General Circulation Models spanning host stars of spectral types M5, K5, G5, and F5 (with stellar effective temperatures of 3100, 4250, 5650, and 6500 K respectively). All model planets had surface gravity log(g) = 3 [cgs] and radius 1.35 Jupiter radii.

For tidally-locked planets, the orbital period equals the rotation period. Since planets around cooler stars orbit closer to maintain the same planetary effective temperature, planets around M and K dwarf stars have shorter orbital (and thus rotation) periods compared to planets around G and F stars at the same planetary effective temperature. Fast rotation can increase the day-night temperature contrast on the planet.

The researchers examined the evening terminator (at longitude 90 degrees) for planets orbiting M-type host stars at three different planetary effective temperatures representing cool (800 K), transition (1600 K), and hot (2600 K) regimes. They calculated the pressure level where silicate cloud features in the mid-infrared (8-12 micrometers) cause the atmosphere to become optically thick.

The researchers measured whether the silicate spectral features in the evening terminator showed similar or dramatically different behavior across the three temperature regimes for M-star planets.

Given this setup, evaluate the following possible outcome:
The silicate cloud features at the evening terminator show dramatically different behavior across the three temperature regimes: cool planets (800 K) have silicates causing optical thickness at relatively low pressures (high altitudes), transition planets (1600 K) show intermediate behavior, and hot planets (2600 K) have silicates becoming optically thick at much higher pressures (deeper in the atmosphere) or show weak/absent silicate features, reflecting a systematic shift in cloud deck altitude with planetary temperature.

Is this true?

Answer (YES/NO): YES